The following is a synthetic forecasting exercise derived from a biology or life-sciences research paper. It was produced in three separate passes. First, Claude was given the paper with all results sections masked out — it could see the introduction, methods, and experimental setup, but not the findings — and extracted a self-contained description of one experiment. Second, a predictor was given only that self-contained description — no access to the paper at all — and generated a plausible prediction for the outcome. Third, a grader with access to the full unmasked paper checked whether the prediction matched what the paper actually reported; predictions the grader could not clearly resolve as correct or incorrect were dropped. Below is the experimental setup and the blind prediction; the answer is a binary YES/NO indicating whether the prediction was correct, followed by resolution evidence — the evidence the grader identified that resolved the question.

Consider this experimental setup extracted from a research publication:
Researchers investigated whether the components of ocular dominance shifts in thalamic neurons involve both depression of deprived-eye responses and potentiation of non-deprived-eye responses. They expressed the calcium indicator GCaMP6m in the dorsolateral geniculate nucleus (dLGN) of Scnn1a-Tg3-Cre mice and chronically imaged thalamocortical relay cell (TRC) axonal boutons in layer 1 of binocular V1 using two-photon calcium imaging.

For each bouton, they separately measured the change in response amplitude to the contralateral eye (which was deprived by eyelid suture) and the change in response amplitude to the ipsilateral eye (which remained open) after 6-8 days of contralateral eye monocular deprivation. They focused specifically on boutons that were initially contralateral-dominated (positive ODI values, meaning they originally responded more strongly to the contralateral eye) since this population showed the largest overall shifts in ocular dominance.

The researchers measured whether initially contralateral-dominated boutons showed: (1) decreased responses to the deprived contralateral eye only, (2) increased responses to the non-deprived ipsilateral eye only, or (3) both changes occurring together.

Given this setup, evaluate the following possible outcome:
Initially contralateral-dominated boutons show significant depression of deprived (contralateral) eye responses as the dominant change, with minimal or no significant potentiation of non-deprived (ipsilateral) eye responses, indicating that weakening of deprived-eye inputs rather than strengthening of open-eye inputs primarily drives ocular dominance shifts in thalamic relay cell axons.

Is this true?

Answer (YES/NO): NO